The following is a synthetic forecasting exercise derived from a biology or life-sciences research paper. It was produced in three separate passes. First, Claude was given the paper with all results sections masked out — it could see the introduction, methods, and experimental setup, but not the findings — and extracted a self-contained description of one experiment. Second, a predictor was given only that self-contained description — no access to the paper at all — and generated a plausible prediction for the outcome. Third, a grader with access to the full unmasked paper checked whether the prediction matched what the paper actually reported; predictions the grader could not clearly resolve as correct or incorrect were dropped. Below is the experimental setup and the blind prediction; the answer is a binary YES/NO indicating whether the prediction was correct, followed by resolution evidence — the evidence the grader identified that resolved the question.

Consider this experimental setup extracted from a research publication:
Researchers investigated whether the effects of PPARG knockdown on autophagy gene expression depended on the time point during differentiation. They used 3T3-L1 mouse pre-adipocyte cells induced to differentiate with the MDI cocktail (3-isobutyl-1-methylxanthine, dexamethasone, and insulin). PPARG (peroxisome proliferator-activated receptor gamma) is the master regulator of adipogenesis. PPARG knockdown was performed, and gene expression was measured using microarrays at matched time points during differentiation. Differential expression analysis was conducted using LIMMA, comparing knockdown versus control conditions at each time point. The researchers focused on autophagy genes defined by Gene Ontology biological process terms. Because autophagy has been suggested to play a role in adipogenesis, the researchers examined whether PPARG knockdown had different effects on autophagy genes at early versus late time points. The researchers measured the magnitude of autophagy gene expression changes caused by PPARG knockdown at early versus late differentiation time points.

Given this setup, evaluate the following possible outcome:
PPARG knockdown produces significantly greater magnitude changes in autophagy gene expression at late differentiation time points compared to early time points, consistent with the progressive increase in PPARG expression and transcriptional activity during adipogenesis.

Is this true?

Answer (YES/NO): NO